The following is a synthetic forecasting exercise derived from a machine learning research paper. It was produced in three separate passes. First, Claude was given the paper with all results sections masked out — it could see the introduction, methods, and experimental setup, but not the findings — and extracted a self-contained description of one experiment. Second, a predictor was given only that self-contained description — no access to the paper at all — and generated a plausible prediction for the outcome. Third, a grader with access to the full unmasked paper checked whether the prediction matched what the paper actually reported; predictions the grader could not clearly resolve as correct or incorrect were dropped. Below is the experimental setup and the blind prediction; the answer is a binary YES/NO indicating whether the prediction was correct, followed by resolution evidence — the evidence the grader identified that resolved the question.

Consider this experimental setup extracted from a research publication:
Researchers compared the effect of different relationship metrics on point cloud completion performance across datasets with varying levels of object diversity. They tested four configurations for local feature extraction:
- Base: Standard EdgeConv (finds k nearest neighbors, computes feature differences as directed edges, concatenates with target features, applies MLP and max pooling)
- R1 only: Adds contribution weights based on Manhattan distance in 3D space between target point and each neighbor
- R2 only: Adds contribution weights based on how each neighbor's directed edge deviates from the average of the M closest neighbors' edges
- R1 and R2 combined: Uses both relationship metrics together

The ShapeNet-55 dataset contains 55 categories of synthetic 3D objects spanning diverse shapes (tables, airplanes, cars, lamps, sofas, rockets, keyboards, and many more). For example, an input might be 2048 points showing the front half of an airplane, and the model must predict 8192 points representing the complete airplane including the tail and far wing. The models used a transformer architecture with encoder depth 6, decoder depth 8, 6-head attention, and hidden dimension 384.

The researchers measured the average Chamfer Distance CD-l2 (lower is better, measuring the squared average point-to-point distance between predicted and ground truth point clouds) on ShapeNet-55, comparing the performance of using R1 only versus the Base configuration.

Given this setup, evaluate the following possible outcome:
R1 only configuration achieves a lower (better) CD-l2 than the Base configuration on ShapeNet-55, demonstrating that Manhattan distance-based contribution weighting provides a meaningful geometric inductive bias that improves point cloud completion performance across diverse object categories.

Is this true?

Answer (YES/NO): NO